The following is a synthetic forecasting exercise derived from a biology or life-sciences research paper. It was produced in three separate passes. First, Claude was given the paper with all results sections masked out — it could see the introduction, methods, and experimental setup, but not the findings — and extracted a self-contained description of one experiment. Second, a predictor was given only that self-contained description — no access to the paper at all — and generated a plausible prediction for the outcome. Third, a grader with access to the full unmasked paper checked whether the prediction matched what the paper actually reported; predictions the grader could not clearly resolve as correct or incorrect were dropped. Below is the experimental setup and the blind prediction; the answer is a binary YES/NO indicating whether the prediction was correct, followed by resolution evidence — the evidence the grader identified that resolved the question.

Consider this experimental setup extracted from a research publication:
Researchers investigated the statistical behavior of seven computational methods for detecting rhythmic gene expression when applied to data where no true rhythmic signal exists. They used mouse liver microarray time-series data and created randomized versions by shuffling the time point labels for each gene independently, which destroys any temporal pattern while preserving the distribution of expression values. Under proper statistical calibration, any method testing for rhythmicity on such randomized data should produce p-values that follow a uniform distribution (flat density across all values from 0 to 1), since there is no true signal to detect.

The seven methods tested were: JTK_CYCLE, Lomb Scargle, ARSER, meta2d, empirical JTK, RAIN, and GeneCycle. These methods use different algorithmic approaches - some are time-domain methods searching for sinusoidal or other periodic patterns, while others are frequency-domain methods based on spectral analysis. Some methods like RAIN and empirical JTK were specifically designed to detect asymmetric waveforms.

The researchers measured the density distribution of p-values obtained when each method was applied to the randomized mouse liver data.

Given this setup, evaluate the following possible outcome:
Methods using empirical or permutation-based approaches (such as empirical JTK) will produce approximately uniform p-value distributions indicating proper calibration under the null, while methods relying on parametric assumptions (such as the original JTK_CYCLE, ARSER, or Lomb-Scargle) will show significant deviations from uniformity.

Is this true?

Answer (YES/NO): NO